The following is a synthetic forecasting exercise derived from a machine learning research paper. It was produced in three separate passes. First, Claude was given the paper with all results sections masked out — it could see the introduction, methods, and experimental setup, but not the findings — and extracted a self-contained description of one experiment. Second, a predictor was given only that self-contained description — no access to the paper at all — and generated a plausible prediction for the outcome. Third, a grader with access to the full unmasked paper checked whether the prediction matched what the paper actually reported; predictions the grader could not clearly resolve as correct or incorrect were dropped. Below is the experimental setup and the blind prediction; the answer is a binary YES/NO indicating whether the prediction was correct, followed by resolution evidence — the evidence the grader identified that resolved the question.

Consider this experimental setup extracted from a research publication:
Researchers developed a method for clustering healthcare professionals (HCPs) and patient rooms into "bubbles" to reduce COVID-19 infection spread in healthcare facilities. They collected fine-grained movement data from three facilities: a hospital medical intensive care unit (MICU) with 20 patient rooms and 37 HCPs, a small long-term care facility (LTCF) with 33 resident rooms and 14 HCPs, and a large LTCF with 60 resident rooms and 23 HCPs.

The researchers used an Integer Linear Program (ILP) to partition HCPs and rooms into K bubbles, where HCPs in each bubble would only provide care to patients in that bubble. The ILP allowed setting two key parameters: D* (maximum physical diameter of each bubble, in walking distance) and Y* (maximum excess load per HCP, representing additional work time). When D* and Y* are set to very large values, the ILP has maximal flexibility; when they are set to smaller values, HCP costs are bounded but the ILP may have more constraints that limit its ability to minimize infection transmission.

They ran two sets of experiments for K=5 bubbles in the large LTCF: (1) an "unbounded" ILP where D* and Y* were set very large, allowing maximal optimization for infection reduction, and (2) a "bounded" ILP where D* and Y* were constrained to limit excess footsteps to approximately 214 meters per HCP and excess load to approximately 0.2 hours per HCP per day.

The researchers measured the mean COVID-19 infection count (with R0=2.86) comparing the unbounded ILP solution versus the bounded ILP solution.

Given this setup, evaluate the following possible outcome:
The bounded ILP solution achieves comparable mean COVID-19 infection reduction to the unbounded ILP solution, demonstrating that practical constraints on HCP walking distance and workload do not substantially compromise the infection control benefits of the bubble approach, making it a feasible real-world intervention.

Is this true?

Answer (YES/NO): YES